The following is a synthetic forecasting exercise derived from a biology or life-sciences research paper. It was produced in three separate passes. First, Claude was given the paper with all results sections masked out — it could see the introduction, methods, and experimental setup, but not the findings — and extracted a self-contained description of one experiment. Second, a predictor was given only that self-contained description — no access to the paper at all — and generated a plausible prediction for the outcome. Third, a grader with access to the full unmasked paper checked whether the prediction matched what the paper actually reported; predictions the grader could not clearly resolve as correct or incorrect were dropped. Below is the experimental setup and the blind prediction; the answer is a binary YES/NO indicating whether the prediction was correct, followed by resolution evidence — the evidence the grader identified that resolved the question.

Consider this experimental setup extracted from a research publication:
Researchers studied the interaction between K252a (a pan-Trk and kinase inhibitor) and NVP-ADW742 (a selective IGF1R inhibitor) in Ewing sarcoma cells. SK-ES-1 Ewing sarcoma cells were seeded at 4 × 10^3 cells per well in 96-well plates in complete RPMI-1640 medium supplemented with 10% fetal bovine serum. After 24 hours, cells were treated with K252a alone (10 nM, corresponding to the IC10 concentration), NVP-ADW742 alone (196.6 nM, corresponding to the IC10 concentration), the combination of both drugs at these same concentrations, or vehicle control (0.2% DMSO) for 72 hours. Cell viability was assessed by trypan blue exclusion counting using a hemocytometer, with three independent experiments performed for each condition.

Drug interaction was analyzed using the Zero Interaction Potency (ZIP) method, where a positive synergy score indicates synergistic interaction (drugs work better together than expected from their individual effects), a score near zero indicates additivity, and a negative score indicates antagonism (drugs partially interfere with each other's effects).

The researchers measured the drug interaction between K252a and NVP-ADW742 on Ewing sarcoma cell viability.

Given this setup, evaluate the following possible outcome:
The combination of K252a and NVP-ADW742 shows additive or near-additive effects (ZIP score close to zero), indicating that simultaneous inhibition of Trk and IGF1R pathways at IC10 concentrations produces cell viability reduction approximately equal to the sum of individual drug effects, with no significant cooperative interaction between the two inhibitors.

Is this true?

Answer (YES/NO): NO